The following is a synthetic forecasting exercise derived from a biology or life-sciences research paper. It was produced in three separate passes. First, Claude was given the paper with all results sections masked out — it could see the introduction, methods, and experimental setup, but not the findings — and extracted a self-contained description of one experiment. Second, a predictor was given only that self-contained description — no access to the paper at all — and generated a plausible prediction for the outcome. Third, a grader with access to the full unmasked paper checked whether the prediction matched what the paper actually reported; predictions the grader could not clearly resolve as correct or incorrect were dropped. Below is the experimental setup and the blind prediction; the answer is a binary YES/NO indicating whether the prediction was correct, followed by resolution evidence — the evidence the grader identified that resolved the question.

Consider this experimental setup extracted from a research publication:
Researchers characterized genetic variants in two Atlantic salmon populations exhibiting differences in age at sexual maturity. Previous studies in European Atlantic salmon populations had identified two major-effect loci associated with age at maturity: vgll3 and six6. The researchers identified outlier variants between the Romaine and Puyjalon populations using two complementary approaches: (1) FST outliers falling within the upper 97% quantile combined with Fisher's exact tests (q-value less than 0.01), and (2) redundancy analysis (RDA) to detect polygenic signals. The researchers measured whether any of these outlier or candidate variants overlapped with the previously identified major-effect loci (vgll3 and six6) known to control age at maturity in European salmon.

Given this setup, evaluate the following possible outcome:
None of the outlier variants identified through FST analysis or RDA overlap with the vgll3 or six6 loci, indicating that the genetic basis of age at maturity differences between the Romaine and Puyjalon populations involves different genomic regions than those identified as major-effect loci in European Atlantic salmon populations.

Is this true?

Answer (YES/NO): YES